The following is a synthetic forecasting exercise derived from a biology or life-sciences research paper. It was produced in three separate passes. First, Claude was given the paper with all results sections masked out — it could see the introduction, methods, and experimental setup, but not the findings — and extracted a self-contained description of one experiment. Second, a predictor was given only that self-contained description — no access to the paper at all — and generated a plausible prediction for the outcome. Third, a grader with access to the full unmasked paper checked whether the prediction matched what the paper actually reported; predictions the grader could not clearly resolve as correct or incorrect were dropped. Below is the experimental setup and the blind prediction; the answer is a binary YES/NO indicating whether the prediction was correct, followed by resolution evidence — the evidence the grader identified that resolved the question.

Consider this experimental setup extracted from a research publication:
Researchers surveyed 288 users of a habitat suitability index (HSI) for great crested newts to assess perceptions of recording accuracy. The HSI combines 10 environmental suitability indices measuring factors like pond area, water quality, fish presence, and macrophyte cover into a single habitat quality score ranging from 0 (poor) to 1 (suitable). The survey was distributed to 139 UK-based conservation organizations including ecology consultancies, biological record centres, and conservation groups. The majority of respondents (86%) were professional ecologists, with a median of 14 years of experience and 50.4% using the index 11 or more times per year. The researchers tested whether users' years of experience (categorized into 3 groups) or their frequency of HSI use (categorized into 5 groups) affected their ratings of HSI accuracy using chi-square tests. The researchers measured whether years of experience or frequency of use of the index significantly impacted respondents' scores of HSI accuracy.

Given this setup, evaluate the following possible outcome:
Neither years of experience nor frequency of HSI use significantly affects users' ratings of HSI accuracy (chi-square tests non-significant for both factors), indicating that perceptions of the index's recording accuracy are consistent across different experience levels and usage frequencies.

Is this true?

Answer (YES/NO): YES